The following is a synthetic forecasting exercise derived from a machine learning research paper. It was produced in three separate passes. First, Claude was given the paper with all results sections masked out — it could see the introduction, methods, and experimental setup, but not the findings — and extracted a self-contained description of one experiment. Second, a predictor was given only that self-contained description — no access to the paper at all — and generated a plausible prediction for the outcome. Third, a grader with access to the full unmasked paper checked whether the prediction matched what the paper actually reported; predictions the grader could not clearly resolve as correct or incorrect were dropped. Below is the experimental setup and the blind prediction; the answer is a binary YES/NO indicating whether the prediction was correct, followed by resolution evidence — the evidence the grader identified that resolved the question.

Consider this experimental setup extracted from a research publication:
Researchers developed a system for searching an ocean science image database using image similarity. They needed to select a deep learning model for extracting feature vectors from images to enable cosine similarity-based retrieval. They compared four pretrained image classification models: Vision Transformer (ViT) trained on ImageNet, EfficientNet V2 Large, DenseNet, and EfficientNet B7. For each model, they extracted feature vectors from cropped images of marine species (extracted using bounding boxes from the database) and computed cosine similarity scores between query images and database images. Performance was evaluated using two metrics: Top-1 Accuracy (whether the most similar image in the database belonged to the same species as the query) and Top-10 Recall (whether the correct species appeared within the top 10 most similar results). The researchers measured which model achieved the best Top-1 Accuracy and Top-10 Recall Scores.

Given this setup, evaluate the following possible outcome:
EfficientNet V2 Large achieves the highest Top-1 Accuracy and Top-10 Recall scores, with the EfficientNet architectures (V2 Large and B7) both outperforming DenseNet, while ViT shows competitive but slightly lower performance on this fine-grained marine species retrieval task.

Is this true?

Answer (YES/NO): NO